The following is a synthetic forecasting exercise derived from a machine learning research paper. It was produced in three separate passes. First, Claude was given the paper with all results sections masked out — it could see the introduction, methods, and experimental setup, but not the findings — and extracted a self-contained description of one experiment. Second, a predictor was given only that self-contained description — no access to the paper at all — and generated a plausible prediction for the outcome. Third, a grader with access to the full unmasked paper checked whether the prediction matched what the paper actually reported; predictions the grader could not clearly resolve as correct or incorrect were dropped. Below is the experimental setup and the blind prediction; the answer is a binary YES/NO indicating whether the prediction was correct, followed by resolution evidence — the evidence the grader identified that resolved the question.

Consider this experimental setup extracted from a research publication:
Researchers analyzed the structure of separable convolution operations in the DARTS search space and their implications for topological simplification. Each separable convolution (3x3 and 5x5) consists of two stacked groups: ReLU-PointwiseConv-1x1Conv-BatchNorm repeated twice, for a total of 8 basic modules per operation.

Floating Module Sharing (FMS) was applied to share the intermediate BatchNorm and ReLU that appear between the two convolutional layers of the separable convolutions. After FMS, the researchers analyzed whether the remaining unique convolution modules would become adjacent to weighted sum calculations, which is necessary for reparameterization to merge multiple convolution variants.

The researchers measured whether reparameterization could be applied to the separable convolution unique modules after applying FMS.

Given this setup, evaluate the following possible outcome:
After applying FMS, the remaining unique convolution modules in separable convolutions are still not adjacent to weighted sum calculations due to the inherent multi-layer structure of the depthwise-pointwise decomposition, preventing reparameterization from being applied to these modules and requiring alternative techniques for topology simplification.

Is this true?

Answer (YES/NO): NO